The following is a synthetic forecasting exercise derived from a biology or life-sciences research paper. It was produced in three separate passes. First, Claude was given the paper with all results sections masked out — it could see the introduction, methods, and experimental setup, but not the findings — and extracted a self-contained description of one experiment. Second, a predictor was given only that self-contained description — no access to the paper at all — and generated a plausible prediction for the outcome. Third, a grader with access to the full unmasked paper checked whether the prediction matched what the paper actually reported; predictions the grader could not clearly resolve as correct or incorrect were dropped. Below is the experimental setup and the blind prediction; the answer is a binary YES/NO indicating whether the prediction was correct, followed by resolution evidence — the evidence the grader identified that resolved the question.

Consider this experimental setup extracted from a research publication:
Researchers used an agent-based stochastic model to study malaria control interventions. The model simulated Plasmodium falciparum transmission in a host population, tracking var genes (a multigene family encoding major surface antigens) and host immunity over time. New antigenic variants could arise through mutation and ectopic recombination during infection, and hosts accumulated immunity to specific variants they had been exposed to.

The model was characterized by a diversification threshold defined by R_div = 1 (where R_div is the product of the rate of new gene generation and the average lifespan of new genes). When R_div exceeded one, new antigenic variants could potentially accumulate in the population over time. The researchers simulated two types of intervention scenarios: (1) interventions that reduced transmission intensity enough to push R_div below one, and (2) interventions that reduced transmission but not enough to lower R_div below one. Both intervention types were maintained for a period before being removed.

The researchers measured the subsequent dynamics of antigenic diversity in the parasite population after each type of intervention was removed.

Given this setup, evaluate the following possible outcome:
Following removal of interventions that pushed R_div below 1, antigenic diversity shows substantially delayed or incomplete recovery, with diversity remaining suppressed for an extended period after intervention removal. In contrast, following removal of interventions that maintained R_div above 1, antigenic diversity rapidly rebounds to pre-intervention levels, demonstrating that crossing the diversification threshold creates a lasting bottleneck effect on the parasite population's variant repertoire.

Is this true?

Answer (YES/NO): YES